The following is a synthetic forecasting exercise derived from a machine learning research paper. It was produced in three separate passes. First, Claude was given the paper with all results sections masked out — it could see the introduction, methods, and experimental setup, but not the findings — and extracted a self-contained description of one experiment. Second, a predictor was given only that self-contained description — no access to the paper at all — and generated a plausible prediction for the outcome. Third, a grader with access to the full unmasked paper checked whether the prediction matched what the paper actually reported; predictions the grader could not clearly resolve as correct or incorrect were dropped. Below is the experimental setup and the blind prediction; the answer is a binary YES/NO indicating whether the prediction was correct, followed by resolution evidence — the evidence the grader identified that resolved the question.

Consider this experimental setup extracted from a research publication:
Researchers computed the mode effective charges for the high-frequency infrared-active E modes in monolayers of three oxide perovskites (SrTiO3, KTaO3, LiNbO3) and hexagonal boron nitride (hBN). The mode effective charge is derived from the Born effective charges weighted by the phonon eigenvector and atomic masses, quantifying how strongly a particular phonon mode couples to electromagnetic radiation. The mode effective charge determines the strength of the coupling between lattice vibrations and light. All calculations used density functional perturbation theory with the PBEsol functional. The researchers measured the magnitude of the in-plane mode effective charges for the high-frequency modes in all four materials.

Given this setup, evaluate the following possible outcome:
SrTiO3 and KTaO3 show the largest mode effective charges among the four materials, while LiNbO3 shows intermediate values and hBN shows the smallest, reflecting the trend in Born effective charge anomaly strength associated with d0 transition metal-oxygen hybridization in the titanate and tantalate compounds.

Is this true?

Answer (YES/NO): NO